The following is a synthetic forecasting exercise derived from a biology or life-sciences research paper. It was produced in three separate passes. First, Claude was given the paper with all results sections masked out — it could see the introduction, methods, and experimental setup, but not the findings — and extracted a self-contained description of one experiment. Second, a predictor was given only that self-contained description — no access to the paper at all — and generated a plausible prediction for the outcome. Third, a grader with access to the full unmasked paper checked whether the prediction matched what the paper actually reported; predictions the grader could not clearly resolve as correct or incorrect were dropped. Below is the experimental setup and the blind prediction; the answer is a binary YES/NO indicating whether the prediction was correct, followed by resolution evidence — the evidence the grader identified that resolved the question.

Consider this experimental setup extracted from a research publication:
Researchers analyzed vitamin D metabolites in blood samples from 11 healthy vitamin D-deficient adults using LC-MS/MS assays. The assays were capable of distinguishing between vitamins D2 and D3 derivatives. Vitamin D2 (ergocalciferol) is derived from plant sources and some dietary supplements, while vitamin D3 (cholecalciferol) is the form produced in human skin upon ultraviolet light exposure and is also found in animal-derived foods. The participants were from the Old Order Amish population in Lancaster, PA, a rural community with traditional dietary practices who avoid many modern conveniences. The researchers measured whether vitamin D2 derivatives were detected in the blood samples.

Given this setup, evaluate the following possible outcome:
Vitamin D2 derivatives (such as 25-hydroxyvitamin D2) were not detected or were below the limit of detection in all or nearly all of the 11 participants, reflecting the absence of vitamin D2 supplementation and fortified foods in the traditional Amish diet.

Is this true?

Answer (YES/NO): YES